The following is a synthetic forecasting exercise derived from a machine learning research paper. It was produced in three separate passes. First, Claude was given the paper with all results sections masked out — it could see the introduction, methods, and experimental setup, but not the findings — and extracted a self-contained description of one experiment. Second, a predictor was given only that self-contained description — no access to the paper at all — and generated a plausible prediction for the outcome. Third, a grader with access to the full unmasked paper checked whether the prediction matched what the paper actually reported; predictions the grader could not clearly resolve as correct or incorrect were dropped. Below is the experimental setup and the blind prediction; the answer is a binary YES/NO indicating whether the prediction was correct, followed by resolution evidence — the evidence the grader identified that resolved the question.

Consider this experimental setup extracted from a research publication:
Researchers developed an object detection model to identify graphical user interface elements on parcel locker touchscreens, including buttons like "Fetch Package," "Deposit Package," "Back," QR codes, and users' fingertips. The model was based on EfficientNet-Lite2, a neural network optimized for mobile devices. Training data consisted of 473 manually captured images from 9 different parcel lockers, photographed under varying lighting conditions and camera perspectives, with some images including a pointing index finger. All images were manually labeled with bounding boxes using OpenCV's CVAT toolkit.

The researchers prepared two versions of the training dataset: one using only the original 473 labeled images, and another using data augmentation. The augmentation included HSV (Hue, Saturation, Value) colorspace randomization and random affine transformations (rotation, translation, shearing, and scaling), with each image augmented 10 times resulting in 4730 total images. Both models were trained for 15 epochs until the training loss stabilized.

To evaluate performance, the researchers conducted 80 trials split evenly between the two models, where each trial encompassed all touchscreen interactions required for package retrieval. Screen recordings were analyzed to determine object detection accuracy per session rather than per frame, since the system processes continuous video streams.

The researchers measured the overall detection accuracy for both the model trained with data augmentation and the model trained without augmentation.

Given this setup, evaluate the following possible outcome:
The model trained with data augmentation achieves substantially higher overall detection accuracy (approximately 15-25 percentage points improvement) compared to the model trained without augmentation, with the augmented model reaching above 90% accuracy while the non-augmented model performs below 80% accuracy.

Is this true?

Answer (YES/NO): YES